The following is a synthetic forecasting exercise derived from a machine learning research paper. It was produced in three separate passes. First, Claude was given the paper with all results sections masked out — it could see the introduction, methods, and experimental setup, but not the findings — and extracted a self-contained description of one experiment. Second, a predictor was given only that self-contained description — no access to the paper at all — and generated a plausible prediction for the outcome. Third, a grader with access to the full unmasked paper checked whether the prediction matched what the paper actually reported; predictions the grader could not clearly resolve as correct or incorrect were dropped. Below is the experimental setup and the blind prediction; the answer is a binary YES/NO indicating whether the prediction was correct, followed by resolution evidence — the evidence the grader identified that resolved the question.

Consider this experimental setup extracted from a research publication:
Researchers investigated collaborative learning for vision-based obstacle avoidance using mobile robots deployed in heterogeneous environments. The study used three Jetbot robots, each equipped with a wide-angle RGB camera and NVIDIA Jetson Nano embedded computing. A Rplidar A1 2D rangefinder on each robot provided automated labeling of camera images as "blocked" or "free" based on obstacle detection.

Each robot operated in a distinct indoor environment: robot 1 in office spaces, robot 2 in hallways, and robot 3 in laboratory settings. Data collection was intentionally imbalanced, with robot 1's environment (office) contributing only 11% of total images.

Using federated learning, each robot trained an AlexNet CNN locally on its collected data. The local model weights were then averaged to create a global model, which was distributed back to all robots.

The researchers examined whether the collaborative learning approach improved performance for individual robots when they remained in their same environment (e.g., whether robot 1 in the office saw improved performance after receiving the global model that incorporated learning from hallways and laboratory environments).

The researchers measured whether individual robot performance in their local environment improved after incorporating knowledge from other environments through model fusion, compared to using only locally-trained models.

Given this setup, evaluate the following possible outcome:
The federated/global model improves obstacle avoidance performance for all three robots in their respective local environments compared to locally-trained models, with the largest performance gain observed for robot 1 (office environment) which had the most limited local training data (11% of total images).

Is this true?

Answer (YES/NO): YES